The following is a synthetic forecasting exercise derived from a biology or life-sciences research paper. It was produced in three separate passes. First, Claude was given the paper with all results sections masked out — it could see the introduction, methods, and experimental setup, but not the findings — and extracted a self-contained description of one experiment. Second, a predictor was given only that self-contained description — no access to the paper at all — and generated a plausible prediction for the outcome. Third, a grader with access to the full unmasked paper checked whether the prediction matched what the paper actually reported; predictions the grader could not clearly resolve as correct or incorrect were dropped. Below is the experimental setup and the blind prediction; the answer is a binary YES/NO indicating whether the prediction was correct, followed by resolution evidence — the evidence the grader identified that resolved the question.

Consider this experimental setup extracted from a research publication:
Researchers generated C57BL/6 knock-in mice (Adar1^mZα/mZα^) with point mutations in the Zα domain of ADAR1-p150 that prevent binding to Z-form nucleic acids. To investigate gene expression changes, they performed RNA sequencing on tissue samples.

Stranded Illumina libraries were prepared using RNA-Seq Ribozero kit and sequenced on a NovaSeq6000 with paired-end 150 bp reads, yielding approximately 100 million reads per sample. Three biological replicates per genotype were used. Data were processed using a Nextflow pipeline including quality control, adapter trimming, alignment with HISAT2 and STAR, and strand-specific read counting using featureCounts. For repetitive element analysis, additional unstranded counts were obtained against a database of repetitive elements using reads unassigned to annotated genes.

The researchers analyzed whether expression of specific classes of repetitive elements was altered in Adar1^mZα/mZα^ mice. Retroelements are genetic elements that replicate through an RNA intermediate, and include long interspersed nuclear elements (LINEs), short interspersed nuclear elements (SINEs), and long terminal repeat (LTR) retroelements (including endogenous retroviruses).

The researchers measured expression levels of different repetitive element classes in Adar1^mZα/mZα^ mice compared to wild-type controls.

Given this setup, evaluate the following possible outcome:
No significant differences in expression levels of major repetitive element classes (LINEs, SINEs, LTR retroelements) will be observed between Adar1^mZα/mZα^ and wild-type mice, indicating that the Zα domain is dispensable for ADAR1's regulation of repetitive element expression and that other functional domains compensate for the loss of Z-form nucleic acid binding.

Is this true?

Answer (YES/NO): NO